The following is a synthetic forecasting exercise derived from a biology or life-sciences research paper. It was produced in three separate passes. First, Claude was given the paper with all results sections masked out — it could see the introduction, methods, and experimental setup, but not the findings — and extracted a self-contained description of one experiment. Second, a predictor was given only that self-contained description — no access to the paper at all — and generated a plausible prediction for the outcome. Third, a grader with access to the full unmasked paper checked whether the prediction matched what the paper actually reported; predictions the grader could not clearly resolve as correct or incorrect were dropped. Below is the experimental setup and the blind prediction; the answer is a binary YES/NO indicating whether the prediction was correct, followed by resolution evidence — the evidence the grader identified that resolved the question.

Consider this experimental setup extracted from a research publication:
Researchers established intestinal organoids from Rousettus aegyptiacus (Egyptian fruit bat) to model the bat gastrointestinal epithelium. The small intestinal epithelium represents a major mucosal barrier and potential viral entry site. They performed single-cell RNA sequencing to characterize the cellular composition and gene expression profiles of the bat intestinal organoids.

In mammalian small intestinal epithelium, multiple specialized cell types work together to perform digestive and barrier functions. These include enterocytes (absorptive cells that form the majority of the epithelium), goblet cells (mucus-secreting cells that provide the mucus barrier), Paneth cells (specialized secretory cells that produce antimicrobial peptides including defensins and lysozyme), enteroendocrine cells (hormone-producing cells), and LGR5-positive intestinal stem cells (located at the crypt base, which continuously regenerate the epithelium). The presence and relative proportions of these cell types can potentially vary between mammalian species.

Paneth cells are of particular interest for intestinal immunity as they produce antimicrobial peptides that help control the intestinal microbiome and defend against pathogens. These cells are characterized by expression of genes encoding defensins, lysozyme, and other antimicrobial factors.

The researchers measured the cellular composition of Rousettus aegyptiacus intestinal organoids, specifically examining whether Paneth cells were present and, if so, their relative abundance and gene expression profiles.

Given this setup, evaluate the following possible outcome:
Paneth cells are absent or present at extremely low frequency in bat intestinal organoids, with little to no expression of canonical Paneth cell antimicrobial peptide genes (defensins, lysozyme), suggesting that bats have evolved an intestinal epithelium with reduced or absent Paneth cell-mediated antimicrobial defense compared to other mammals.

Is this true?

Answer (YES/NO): NO